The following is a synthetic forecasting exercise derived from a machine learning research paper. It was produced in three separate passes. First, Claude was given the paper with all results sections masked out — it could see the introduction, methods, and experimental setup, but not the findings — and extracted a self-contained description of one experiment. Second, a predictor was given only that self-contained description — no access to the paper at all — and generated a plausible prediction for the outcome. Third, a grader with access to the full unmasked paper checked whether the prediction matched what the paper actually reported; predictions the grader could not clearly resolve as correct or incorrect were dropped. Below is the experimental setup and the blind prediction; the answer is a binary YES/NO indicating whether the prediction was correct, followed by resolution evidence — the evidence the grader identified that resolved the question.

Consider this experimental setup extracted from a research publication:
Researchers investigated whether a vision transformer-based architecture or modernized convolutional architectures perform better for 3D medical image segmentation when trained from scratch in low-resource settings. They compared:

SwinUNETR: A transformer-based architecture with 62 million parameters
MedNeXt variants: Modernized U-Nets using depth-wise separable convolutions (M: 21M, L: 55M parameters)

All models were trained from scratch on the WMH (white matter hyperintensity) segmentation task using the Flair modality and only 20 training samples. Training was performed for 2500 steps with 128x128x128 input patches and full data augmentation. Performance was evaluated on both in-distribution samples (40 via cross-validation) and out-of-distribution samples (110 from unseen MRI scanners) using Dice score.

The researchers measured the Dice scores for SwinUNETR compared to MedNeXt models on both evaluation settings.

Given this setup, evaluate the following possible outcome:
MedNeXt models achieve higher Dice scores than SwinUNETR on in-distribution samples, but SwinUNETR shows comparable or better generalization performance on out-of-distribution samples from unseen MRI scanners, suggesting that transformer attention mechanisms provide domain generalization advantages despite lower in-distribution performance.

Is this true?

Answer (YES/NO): NO